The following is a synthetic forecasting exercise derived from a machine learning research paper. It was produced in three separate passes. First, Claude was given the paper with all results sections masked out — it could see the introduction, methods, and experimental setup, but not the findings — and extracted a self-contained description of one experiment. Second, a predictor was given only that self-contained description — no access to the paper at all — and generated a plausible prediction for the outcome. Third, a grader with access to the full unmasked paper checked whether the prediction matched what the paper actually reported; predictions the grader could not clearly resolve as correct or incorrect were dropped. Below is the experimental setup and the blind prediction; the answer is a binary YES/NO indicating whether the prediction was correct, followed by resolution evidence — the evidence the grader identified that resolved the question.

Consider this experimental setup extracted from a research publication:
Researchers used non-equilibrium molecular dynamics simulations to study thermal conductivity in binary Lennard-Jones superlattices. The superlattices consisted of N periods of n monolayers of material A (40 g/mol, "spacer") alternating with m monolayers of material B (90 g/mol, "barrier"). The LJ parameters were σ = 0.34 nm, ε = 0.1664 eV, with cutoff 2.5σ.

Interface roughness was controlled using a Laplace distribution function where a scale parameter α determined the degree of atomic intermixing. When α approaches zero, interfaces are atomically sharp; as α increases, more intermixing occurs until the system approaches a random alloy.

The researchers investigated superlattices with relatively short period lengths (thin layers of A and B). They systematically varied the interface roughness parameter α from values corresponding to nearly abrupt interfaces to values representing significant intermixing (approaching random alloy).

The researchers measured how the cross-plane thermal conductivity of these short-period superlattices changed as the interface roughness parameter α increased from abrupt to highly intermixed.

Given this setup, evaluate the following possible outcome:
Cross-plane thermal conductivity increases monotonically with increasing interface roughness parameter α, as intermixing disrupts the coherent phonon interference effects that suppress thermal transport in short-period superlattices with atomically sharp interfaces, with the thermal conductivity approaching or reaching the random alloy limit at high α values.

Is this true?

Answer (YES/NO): NO